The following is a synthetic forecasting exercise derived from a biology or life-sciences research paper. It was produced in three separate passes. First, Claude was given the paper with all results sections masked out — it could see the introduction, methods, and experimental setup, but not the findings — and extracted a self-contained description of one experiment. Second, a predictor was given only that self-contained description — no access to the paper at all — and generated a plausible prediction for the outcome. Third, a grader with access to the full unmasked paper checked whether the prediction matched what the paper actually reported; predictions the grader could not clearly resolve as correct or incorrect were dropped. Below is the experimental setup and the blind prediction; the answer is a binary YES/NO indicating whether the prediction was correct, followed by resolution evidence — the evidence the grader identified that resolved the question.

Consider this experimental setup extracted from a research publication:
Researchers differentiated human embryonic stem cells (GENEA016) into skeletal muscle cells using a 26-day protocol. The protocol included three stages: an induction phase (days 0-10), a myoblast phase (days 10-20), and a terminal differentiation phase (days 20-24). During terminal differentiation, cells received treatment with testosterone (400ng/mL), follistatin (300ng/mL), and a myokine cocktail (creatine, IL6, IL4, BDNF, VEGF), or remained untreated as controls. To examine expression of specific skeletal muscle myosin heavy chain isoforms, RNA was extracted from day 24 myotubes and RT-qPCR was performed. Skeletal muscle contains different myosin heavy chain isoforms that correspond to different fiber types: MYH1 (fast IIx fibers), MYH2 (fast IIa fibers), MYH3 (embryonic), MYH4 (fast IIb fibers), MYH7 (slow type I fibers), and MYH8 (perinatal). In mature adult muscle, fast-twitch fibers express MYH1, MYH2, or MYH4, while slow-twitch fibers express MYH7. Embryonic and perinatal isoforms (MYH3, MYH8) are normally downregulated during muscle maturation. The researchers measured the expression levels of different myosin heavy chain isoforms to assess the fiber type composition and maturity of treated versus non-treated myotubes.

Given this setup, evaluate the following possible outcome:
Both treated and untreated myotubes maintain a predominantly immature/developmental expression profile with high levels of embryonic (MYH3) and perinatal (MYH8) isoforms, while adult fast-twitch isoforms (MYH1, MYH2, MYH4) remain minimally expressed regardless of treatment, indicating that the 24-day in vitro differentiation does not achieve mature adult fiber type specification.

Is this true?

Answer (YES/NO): YES